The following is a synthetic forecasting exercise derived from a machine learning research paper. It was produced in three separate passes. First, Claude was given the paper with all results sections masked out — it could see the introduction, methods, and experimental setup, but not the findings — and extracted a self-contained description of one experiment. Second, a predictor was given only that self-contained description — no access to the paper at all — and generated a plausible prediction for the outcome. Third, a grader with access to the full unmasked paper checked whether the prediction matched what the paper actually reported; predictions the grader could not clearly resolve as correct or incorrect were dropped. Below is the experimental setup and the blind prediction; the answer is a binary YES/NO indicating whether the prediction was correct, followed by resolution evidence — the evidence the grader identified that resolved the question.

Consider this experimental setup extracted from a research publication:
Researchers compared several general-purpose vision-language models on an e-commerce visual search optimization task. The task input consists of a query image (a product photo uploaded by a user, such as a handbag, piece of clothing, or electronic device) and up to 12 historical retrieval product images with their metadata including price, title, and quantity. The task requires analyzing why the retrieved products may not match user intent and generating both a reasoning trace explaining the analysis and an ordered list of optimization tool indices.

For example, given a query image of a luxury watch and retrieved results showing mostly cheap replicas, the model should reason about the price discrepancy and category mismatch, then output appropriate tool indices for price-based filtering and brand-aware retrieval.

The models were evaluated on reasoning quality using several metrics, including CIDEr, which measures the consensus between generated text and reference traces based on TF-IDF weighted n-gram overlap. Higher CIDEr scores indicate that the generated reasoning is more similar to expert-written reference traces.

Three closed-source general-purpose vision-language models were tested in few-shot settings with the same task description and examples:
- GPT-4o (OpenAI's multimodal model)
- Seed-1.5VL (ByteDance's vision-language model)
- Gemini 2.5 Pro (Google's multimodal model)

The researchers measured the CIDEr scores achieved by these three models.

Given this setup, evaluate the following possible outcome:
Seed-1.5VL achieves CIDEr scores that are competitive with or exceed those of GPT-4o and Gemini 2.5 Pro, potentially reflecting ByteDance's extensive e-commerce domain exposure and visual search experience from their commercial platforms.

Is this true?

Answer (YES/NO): NO